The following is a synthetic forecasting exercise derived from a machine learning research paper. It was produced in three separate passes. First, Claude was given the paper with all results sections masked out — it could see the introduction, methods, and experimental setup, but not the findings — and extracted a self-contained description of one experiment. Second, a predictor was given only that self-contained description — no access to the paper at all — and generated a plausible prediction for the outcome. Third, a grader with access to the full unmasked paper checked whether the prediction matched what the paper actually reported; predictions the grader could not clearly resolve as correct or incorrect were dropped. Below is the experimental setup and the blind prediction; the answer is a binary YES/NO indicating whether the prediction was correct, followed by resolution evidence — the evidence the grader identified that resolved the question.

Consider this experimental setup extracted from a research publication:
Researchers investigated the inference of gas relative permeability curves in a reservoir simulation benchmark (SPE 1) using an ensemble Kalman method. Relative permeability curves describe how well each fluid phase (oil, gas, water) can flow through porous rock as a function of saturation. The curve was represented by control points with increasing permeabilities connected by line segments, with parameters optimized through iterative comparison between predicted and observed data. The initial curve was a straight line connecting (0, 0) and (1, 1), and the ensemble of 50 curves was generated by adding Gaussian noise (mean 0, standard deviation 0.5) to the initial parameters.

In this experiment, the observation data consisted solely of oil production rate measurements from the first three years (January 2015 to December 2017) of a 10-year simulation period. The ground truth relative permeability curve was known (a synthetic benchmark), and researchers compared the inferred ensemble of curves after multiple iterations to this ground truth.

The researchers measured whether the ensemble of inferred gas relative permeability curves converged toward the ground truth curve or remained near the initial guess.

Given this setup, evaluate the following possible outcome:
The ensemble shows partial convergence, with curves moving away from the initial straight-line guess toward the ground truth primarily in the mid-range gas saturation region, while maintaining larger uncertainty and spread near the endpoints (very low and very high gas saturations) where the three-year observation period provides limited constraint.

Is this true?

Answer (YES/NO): NO